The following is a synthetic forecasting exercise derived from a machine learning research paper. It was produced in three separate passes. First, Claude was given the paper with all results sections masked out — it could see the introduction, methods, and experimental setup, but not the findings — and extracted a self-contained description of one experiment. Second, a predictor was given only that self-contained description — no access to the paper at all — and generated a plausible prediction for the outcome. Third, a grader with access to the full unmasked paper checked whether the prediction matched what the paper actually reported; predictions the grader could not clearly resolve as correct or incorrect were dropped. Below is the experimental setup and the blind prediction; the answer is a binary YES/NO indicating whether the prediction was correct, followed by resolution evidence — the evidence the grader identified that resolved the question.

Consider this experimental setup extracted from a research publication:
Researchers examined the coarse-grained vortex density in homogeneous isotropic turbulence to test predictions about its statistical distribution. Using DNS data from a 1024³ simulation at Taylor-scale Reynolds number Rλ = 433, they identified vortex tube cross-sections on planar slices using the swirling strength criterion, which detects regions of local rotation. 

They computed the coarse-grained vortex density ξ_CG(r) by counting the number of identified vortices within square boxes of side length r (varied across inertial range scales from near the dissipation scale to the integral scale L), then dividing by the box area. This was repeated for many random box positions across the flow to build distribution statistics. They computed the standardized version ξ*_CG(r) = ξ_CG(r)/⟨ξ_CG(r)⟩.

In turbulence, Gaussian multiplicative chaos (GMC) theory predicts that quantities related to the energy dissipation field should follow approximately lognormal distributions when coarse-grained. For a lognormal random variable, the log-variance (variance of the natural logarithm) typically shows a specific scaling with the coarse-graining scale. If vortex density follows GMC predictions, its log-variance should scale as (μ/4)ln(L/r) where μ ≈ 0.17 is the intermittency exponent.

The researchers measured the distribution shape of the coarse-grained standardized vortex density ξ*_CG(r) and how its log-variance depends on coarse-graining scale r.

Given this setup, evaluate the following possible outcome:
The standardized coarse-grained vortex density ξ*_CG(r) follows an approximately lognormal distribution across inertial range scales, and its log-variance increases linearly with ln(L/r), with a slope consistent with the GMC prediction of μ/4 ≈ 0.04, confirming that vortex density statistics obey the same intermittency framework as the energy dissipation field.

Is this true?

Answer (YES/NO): YES